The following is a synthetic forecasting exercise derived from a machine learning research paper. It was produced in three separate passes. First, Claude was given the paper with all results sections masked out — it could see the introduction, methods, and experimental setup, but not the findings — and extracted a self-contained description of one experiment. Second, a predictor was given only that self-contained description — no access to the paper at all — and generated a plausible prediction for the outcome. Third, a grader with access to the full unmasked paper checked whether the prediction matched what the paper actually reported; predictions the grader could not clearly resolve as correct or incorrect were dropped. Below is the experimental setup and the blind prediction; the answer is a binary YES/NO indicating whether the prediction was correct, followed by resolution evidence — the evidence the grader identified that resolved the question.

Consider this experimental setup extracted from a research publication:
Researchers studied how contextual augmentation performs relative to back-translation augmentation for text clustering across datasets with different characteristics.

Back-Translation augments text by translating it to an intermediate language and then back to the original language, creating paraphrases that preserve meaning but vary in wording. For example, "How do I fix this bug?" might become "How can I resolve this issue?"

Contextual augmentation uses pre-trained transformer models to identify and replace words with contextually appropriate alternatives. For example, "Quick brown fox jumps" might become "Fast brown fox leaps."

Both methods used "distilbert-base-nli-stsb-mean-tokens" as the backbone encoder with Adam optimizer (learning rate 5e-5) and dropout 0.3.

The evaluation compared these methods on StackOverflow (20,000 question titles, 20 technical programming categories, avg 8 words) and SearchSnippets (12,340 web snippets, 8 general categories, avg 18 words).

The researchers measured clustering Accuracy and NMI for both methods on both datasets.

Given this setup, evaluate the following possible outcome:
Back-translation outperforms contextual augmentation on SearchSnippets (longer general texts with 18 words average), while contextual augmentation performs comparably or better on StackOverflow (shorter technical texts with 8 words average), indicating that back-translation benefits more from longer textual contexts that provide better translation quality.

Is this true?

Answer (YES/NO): NO